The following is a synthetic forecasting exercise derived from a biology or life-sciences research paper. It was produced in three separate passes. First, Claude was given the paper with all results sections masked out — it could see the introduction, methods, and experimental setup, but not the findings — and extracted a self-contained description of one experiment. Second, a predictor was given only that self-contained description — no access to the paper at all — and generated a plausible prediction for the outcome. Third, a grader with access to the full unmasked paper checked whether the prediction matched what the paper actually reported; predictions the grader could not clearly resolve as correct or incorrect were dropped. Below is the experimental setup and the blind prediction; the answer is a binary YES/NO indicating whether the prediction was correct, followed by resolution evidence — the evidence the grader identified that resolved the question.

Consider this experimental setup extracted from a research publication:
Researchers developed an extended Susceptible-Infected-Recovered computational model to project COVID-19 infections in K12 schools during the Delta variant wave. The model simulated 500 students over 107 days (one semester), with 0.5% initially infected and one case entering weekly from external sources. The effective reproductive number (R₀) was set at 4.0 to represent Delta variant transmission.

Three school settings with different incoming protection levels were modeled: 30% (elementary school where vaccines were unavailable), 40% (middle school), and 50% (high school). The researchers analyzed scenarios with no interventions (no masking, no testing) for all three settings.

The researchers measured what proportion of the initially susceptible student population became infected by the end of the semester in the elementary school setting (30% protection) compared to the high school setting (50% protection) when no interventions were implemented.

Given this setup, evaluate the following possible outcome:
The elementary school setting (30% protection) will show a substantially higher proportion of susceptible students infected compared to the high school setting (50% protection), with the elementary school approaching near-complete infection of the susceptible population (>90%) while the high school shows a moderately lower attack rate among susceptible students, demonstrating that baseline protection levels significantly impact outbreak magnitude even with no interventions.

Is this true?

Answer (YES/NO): NO